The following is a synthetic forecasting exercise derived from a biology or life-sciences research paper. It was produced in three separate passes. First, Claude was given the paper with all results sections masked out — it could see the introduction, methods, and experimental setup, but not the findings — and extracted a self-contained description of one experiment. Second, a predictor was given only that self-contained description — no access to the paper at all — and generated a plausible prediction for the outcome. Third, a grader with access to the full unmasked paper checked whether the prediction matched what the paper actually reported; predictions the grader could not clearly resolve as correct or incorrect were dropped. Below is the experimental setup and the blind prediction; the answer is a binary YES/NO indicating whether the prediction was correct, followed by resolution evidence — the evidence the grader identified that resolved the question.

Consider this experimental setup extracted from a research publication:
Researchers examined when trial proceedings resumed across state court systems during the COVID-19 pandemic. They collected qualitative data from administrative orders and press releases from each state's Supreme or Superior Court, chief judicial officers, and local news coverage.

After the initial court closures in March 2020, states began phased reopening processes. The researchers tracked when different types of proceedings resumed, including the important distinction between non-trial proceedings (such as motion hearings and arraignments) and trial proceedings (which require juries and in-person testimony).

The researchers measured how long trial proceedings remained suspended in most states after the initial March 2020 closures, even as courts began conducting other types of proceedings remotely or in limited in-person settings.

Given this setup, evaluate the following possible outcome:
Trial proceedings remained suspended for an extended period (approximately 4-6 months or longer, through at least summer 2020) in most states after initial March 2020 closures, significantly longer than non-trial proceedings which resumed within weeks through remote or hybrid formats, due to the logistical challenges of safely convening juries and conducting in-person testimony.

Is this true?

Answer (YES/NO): YES